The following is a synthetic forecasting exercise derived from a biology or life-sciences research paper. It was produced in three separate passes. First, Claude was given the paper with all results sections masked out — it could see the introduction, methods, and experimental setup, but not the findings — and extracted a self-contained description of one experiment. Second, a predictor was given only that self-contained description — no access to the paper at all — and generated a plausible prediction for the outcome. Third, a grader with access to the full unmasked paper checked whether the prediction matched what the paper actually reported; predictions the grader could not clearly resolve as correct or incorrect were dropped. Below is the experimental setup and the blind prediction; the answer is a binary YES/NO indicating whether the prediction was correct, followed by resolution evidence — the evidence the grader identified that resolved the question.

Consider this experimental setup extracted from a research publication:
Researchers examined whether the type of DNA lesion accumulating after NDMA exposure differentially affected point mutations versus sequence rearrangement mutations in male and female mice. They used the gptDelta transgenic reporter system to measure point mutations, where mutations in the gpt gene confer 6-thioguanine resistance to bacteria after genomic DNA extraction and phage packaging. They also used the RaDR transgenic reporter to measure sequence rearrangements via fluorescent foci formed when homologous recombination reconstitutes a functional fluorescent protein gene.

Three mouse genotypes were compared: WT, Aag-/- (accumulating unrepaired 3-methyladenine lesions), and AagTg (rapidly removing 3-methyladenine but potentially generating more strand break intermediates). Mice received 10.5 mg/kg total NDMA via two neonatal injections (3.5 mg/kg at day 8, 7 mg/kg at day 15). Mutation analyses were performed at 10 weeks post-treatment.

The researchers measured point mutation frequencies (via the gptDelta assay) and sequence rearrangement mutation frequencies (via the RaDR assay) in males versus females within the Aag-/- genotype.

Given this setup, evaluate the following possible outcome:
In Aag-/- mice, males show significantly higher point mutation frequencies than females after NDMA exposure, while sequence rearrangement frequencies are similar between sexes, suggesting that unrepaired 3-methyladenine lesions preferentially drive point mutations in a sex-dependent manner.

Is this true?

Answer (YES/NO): NO